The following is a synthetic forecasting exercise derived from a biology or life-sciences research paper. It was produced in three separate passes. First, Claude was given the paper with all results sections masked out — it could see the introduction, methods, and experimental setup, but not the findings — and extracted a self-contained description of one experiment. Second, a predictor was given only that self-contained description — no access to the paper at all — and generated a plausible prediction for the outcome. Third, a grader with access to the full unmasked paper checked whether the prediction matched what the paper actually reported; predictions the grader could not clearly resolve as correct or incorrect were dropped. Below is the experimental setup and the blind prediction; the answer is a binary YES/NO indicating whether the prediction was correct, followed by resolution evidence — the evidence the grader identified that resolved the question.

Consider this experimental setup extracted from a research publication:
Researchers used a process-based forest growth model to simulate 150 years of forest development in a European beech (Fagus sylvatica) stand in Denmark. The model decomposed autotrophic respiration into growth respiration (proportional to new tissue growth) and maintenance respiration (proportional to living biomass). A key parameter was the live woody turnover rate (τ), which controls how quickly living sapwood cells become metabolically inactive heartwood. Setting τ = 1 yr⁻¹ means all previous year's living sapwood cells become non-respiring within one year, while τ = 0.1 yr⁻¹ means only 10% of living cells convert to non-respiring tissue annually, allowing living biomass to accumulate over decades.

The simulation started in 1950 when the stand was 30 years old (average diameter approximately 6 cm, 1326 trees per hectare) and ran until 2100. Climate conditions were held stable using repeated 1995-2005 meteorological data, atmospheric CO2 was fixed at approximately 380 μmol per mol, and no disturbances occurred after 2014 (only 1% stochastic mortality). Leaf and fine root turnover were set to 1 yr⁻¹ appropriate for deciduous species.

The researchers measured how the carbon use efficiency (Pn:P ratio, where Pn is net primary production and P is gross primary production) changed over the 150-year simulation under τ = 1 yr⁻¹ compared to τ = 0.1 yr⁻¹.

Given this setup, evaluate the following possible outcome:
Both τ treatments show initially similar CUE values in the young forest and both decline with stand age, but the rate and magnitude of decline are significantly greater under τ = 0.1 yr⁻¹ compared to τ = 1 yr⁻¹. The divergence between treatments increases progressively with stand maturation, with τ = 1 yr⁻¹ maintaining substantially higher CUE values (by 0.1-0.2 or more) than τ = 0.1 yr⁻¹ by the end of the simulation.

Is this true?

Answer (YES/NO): NO